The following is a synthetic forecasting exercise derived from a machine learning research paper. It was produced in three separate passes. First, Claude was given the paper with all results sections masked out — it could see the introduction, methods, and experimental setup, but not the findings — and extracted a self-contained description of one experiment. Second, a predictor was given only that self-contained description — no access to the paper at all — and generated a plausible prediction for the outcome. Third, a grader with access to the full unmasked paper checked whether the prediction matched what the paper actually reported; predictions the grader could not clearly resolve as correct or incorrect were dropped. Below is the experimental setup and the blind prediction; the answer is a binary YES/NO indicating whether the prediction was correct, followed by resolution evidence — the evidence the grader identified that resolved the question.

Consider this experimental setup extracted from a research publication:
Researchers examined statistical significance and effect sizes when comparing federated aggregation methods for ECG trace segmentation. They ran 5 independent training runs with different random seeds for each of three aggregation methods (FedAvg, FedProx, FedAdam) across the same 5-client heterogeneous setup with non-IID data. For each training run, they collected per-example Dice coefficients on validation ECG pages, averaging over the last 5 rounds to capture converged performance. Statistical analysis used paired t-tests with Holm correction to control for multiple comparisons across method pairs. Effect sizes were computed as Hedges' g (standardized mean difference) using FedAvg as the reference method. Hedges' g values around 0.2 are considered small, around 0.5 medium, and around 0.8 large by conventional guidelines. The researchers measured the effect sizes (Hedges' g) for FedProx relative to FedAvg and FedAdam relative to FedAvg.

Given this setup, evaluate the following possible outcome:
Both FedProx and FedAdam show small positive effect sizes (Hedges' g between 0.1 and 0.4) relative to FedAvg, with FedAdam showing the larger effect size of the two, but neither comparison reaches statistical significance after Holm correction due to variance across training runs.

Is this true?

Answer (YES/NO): NO